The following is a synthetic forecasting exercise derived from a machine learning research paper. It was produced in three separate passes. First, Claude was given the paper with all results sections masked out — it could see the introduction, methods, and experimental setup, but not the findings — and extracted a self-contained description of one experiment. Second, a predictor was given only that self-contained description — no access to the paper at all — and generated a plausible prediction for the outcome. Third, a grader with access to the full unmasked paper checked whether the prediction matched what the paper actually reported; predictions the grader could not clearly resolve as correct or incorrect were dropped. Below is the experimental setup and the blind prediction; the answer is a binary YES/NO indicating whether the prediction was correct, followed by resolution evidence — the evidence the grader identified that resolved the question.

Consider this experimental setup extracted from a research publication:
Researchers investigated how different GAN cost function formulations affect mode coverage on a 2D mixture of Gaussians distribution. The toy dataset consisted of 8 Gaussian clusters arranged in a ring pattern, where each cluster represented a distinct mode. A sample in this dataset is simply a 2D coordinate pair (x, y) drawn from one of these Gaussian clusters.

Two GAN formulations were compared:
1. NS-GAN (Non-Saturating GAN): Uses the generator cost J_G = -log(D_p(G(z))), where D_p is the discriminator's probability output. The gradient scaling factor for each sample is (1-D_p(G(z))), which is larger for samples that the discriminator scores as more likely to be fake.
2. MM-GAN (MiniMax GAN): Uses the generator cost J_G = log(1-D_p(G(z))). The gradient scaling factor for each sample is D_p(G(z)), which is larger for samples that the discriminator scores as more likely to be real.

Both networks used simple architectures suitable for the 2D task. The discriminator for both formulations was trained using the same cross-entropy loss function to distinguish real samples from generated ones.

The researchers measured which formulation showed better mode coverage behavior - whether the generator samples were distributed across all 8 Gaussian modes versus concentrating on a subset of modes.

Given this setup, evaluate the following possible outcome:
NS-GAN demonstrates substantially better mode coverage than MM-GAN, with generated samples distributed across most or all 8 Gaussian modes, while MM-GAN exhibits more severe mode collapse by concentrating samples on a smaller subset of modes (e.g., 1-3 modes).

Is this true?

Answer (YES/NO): NO